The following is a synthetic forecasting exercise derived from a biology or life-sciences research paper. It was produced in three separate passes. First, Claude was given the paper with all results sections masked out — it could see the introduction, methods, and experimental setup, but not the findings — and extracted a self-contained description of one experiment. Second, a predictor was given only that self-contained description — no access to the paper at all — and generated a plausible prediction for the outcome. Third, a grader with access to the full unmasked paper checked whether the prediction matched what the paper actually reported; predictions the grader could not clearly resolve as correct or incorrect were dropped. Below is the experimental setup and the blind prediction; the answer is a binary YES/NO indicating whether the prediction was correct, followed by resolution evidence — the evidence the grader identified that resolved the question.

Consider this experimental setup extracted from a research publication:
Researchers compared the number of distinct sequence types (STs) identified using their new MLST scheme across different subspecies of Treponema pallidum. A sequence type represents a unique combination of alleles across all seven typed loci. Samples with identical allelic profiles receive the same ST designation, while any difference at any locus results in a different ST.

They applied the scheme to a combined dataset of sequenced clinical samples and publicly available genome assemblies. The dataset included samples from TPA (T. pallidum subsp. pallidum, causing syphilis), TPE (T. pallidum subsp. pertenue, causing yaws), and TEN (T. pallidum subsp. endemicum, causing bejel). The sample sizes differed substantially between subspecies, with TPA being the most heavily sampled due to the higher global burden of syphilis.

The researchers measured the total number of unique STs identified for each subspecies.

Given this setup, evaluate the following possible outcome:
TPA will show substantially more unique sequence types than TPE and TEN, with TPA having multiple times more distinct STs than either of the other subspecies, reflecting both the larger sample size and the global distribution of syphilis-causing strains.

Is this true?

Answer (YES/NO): YES